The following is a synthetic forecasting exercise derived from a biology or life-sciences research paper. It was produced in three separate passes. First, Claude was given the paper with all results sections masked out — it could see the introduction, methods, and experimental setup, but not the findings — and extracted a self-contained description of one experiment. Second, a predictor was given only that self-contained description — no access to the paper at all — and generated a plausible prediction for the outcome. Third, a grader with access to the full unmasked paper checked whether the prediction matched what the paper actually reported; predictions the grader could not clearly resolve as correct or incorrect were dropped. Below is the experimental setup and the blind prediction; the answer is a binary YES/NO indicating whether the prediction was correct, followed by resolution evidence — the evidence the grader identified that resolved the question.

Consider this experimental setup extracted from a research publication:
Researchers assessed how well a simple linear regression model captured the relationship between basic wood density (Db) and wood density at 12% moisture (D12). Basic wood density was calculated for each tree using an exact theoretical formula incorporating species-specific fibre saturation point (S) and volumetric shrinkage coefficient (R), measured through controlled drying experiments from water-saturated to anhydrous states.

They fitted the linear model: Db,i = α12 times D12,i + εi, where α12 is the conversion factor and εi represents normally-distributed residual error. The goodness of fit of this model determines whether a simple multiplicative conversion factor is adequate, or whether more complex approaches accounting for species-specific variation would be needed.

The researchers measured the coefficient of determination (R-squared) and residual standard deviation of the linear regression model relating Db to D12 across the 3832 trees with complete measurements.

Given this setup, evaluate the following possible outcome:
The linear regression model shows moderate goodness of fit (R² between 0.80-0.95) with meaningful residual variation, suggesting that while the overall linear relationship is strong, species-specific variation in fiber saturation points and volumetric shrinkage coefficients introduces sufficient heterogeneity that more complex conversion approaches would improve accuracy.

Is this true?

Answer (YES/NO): NO